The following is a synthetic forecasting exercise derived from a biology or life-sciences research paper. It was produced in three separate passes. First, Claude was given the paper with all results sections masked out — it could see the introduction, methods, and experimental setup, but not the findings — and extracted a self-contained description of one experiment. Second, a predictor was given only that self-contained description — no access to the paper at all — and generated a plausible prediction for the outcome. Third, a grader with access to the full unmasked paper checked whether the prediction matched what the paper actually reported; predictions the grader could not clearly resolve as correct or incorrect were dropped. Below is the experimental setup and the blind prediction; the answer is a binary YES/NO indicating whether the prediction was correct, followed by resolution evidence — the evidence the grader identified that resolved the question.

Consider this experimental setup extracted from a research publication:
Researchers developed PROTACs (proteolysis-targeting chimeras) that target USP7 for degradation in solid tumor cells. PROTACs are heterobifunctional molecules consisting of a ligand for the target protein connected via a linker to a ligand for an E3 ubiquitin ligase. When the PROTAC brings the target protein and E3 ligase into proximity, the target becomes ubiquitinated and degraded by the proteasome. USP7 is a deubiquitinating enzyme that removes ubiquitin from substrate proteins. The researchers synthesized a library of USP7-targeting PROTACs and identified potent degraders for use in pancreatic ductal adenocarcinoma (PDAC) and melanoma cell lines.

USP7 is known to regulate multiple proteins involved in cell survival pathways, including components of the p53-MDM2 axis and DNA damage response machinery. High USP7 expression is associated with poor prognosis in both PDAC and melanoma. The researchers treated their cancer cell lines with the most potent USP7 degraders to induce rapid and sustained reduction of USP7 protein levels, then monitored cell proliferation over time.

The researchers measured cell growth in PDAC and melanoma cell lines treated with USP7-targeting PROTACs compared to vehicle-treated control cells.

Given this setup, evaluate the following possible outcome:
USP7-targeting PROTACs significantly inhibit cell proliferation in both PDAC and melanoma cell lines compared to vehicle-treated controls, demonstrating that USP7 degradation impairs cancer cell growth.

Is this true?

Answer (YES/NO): NO